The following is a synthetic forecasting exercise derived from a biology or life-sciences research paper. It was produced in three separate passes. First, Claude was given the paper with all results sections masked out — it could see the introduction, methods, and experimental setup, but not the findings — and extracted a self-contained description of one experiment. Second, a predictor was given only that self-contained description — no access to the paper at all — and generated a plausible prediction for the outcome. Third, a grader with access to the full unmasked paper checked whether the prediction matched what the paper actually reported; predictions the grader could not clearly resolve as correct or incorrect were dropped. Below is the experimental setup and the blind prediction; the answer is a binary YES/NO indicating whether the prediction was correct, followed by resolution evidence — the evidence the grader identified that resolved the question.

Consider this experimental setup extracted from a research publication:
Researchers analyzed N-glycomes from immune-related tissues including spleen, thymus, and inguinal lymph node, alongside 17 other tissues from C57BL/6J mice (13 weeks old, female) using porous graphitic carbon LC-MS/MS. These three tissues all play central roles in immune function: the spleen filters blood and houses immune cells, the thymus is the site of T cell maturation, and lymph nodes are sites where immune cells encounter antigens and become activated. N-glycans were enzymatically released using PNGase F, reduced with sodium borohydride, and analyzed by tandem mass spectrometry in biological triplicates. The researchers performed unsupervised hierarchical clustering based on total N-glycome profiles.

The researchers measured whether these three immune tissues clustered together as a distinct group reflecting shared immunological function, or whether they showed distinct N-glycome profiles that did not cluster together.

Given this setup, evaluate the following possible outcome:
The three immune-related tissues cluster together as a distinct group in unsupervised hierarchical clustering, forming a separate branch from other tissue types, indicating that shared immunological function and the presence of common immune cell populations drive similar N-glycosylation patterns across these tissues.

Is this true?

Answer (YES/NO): NO